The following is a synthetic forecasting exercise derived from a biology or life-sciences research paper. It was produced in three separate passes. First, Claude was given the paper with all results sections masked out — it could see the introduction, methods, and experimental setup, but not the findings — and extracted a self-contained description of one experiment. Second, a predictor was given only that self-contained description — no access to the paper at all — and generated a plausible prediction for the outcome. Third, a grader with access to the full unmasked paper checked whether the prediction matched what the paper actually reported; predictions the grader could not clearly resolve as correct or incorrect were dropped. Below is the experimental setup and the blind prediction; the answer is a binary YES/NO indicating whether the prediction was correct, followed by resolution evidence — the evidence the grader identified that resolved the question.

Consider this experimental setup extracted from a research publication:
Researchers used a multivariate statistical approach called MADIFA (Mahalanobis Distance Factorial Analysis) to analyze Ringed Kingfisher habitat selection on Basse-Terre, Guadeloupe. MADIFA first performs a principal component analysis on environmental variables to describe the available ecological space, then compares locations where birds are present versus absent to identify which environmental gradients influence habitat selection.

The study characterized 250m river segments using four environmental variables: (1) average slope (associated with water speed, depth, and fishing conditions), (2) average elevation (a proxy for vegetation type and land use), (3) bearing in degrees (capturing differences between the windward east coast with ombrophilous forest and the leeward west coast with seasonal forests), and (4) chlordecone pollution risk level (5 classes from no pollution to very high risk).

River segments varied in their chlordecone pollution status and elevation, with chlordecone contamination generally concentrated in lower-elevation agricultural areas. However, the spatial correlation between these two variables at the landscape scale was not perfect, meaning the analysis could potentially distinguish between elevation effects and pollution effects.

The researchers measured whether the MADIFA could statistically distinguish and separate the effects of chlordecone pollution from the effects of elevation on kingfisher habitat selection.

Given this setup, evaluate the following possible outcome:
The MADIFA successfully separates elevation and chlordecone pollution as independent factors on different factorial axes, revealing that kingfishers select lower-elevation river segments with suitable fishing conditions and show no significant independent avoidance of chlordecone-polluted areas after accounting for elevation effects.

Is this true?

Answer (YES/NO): NO